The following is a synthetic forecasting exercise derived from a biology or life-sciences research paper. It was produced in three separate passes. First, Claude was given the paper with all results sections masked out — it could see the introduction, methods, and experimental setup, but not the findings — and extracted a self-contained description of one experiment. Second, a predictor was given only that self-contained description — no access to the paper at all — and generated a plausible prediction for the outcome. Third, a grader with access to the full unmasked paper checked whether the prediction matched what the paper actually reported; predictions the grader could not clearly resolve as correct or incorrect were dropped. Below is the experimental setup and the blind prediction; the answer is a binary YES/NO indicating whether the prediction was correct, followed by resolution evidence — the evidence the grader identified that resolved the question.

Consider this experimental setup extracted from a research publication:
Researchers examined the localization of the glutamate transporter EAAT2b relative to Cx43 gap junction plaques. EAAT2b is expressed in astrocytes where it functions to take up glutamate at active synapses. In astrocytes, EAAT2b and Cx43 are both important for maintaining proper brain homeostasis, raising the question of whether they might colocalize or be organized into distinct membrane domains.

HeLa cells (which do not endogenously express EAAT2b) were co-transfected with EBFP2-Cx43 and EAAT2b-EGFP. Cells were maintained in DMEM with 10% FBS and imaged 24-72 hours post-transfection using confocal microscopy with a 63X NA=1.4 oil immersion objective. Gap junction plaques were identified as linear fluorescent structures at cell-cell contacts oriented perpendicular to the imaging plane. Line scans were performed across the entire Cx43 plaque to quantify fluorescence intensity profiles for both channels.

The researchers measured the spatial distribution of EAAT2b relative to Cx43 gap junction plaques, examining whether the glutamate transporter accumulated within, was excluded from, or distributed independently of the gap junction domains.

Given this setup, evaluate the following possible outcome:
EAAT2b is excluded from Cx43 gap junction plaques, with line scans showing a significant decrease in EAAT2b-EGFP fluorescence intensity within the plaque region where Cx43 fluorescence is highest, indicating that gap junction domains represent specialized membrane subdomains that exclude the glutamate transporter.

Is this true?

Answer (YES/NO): YES